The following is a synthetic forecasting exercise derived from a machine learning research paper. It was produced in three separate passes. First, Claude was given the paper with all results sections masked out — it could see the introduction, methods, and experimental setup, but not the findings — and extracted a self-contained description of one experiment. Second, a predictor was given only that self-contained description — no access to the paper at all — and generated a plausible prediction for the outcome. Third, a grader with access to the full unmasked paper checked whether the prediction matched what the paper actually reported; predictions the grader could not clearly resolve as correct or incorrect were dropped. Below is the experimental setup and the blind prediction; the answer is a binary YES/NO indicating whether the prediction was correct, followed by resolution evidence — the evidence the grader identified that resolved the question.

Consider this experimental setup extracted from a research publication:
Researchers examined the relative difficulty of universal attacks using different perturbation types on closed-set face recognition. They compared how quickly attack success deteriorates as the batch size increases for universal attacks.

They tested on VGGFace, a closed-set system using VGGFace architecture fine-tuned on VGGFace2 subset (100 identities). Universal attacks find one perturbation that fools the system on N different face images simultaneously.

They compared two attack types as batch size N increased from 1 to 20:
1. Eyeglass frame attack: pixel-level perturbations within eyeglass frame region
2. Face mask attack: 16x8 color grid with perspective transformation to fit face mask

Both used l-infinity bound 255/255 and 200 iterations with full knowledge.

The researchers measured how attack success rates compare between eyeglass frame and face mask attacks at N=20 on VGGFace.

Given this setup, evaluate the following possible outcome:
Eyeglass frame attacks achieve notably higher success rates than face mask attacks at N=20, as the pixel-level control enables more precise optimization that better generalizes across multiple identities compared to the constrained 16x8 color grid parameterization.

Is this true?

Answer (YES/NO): NO